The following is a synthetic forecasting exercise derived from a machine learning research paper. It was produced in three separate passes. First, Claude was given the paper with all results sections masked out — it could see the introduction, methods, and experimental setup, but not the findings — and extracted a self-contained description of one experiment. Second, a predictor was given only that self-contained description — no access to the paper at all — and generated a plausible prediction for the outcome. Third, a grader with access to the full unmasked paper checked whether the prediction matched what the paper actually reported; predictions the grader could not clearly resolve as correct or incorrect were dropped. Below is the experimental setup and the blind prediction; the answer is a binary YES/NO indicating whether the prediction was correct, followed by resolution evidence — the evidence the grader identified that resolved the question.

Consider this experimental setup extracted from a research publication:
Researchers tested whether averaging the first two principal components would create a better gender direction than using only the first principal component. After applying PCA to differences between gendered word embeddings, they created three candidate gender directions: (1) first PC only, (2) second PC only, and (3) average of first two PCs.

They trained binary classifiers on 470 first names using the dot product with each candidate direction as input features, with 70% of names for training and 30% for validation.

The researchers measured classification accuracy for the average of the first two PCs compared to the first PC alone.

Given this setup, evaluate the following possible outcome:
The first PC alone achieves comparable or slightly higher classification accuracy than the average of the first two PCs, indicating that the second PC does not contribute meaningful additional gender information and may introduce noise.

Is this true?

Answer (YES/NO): NO